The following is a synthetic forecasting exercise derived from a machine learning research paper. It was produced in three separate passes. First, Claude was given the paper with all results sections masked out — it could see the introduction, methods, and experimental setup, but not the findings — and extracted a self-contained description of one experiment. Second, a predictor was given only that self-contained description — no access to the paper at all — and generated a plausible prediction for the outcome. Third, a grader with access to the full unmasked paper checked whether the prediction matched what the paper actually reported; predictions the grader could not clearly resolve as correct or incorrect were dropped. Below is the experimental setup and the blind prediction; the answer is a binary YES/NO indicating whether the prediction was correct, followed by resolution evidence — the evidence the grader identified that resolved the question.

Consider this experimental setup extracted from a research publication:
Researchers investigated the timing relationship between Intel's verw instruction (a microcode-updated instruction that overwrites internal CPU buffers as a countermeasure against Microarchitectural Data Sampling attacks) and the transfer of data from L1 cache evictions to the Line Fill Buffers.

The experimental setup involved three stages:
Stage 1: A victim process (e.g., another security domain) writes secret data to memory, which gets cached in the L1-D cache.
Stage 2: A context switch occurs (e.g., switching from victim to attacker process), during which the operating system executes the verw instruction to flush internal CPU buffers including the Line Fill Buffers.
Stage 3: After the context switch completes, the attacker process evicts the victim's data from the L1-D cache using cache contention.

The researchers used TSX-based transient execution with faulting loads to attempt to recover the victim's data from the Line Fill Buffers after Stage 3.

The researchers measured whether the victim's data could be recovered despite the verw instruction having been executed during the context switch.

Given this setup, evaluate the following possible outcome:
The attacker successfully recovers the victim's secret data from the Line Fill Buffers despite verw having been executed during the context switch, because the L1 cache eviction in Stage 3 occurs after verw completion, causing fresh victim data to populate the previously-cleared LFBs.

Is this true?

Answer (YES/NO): YES